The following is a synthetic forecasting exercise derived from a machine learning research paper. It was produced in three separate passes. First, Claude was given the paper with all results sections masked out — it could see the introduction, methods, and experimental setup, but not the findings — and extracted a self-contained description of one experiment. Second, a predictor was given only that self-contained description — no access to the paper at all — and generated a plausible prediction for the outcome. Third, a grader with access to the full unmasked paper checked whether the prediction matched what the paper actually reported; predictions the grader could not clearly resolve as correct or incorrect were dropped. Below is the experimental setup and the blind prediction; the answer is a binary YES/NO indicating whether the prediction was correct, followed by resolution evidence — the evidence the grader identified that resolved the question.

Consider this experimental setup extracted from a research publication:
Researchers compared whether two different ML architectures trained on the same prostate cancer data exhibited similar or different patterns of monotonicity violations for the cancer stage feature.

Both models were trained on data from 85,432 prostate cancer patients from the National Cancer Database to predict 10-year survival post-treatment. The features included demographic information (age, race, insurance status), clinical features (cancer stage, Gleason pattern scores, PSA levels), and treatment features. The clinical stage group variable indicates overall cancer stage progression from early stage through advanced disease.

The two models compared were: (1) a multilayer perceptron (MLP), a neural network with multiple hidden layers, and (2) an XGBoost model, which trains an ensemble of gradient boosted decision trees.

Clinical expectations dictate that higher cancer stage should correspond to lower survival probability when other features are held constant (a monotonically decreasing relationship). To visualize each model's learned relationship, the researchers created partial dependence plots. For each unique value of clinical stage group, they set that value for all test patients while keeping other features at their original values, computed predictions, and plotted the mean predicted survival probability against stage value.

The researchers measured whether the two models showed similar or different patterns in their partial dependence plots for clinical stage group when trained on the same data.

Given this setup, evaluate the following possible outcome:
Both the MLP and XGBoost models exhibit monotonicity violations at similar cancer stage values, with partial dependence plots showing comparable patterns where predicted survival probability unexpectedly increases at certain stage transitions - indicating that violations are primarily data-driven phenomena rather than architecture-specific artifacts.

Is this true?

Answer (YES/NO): NO